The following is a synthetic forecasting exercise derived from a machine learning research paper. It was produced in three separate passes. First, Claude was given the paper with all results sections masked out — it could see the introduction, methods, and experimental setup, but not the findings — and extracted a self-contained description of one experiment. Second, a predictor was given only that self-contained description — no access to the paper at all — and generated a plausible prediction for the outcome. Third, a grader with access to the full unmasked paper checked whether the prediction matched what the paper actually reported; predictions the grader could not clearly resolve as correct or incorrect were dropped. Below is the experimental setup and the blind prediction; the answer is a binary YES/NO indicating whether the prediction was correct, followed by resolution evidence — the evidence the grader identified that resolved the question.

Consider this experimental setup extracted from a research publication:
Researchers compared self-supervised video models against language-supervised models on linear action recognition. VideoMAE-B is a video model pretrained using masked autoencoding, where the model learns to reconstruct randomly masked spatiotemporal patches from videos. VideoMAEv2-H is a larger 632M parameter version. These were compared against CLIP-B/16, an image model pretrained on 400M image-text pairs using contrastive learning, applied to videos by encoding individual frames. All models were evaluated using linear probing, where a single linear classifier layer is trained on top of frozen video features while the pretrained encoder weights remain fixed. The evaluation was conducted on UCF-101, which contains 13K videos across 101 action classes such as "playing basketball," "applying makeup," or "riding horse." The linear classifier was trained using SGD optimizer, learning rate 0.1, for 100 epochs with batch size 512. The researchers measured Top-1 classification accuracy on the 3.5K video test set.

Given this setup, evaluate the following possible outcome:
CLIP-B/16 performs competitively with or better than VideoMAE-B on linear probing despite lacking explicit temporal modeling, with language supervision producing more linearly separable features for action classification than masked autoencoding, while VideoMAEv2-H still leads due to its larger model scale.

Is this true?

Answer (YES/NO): NO